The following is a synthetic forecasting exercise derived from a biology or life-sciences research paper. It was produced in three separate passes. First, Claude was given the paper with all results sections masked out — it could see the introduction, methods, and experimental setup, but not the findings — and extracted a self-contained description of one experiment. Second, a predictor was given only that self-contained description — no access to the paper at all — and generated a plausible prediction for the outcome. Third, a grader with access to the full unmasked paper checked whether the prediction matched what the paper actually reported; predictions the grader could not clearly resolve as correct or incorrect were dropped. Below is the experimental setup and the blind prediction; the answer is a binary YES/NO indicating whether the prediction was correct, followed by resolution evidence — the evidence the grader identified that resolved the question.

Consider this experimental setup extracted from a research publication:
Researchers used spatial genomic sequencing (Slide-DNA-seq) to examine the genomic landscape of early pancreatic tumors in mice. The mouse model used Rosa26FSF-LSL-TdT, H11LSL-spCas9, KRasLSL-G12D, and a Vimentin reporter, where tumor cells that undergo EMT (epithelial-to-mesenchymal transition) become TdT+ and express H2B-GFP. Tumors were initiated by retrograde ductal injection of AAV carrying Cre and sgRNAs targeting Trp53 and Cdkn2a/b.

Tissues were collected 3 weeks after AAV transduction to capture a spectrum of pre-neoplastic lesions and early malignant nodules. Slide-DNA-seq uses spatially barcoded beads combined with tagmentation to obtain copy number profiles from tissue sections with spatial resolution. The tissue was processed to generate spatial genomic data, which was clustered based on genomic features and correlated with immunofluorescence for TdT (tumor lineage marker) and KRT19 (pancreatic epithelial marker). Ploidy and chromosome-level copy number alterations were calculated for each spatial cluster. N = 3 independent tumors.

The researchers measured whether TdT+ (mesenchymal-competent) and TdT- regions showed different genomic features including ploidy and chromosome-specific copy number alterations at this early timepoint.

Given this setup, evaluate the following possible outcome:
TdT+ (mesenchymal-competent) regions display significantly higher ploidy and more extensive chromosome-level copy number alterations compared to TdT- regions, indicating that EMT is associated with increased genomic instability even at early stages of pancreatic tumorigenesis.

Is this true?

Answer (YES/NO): YES